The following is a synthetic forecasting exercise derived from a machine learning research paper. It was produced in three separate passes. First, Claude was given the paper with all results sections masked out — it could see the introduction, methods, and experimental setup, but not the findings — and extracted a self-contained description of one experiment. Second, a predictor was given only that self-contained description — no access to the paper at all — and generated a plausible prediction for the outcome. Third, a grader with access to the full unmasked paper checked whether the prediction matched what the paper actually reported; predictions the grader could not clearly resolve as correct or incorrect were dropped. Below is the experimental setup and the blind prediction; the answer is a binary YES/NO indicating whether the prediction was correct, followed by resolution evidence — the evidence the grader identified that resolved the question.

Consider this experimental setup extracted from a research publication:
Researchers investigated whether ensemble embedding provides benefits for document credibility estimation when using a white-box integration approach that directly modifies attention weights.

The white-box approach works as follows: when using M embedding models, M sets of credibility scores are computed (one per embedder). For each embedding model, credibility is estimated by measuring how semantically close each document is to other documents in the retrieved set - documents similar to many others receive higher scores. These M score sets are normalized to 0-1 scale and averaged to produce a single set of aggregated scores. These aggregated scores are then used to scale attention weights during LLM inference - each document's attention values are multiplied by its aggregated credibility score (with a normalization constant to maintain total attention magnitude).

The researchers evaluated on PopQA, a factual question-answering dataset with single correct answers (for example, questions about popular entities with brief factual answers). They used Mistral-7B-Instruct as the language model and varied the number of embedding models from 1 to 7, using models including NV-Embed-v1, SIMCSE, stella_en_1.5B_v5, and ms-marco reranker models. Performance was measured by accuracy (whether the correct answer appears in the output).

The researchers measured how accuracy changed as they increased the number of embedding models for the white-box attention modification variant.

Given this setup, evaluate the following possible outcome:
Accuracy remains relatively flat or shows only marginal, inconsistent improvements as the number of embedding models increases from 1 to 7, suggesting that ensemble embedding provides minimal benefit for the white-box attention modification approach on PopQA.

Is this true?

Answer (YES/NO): YES